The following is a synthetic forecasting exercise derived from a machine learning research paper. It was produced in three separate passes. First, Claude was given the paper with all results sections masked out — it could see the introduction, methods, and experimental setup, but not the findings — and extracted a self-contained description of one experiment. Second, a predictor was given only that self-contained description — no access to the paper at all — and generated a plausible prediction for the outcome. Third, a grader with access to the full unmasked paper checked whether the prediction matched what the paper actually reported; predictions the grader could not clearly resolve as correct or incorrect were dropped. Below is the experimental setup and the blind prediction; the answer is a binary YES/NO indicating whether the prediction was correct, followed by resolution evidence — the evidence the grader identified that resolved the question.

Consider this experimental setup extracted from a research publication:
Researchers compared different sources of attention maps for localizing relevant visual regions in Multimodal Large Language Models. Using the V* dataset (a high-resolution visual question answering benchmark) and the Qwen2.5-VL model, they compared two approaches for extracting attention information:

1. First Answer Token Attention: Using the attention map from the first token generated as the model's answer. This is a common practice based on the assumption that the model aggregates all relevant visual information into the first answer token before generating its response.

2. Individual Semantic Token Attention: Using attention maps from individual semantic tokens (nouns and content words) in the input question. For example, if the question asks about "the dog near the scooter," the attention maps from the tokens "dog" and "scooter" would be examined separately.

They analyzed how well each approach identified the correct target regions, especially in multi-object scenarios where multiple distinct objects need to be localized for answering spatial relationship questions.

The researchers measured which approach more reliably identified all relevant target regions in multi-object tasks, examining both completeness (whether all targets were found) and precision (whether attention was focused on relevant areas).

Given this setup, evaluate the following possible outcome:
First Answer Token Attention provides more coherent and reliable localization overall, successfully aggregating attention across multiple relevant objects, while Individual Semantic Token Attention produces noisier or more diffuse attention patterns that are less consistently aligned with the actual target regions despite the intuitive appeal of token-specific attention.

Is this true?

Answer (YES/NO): NO